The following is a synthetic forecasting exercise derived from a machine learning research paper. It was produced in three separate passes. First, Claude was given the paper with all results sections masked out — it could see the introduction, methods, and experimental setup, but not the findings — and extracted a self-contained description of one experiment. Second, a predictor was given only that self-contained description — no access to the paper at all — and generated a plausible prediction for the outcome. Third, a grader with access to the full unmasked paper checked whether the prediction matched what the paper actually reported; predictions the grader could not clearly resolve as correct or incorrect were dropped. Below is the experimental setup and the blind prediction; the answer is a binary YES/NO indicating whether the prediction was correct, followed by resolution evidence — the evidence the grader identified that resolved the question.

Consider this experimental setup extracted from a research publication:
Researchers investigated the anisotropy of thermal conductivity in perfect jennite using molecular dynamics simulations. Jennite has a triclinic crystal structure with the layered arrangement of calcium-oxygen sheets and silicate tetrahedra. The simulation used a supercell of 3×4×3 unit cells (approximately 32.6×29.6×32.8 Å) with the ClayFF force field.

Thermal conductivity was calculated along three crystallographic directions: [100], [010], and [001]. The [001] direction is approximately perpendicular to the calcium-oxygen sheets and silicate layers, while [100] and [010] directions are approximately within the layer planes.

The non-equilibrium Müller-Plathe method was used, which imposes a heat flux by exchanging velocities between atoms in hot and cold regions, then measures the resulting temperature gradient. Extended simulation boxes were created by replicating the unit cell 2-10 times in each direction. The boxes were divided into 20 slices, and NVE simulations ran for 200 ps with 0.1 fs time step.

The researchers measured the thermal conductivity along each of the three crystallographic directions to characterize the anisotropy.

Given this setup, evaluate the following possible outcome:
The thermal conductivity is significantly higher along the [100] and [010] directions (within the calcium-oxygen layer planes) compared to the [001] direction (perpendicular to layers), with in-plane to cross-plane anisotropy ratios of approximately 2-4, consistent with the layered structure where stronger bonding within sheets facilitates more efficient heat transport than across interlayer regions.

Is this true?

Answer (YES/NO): NO